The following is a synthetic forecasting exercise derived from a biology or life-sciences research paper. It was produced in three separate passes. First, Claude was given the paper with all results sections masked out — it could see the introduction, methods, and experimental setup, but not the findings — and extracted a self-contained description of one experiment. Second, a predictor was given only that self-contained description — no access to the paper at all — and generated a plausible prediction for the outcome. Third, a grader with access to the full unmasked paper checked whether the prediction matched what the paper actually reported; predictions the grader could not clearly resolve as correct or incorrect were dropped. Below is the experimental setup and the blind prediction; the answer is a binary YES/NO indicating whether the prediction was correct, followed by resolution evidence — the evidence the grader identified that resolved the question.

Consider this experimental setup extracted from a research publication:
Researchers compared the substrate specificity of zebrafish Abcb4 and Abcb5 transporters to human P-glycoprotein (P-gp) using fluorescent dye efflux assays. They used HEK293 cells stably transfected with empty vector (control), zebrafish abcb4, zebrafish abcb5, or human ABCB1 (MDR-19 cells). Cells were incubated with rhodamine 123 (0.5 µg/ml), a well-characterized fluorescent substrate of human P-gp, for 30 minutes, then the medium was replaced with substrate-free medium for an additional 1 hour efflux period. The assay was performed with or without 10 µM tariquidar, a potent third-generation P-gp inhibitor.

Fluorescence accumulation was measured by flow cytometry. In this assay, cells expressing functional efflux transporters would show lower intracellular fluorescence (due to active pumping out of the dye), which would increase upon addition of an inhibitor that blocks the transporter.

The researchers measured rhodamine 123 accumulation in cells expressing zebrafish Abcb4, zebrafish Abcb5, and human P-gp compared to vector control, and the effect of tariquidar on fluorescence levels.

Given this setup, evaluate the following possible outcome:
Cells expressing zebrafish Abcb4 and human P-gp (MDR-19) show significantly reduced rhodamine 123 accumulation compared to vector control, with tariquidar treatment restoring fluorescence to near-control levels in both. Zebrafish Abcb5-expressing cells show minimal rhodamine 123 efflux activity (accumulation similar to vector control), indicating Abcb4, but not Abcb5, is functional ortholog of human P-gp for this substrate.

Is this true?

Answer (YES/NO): NO